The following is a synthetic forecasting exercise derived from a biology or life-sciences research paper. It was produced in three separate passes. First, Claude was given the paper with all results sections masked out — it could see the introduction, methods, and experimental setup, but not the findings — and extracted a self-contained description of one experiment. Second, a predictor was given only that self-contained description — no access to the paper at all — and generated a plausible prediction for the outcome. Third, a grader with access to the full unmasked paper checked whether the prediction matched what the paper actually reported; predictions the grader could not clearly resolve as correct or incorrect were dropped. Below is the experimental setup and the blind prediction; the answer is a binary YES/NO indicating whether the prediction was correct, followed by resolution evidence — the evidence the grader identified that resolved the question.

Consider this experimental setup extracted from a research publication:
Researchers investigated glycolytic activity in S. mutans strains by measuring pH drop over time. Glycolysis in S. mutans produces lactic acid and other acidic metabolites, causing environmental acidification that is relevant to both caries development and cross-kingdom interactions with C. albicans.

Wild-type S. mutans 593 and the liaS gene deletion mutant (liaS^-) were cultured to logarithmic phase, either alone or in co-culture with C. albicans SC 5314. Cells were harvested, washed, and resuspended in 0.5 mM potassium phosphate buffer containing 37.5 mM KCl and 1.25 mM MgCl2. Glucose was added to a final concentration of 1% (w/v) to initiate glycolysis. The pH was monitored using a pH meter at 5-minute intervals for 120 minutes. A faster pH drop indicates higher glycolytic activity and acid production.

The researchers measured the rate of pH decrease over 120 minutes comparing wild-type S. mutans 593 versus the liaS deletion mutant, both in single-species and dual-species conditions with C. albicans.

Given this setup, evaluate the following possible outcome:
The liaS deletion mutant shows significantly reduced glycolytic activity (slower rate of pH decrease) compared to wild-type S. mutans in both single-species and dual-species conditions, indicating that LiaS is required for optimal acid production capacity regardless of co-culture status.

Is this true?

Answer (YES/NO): YES